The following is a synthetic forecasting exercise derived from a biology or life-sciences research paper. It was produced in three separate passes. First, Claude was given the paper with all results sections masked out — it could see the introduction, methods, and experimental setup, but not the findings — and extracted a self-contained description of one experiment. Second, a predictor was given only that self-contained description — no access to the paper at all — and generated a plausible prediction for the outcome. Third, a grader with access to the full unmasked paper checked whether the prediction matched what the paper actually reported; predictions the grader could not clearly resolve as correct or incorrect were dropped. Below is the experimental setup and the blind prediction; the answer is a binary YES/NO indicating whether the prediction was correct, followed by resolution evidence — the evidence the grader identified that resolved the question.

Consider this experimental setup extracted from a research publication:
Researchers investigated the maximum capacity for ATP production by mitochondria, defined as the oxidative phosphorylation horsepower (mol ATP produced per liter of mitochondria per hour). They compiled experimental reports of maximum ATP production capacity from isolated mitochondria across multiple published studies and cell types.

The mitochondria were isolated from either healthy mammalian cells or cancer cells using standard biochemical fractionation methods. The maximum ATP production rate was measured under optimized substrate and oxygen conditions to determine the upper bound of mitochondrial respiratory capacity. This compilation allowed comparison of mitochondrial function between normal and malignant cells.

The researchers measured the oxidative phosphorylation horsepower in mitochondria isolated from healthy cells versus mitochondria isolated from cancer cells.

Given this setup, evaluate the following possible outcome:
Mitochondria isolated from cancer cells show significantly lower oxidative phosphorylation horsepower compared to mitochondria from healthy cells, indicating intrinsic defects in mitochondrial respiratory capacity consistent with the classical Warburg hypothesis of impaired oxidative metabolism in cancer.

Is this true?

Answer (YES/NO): YES